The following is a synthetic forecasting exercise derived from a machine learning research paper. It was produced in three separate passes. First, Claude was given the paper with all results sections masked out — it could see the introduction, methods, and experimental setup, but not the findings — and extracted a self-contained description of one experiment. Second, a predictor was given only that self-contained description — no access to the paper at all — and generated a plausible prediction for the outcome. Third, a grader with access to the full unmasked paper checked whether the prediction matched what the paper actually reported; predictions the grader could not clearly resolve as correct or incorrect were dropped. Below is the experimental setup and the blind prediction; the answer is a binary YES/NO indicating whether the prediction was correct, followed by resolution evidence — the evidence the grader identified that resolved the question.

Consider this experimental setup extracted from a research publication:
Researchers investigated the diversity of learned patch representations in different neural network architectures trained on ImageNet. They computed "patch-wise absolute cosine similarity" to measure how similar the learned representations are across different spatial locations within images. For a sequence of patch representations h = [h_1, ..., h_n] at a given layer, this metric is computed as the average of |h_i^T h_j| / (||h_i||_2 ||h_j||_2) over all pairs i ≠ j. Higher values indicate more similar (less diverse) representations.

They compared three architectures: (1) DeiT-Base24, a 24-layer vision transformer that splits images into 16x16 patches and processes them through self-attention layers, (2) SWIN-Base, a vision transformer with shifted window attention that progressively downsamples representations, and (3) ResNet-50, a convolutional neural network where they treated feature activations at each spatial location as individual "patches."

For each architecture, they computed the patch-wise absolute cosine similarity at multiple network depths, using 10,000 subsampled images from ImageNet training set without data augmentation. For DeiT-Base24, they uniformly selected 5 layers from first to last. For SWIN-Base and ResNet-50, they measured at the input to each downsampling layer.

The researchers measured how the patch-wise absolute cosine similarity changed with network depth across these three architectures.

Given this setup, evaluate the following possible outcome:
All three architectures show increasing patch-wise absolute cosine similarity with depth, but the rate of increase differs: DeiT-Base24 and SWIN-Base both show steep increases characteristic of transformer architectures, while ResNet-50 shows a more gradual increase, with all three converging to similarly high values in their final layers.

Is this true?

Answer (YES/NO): NO